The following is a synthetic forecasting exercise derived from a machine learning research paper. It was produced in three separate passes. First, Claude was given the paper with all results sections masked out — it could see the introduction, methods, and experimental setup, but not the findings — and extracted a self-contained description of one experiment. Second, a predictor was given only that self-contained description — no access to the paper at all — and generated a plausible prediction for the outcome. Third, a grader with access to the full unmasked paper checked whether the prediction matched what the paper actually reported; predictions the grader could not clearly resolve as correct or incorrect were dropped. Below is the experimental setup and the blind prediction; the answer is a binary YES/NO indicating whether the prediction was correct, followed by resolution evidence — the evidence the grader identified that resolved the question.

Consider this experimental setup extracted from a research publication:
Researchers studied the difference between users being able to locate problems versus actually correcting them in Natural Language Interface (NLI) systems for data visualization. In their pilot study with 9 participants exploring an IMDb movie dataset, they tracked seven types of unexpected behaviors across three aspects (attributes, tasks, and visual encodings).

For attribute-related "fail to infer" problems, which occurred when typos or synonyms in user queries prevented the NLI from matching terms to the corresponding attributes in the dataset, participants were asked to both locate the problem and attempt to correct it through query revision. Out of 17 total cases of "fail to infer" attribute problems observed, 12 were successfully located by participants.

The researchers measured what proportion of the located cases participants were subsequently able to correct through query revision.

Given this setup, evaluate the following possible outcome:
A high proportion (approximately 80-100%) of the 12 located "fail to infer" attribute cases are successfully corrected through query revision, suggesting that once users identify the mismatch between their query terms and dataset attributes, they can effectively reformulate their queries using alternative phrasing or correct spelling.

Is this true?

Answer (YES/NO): NO